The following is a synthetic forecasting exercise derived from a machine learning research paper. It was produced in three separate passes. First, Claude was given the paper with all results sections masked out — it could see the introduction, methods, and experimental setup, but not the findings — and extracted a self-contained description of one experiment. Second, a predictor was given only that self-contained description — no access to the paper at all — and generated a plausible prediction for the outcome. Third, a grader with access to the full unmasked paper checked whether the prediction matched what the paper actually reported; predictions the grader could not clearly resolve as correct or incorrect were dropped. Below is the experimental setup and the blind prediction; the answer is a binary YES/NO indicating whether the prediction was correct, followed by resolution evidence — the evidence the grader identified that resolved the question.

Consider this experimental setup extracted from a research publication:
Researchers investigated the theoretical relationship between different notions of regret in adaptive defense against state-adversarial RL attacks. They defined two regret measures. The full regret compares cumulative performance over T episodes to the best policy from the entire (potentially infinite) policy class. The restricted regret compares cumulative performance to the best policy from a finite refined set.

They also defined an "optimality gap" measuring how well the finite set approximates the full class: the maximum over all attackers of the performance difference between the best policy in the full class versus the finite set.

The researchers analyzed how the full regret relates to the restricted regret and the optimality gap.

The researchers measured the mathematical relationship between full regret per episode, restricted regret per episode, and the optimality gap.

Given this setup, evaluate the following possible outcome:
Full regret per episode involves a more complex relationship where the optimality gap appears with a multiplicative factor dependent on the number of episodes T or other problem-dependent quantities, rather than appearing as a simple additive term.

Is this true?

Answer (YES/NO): NO